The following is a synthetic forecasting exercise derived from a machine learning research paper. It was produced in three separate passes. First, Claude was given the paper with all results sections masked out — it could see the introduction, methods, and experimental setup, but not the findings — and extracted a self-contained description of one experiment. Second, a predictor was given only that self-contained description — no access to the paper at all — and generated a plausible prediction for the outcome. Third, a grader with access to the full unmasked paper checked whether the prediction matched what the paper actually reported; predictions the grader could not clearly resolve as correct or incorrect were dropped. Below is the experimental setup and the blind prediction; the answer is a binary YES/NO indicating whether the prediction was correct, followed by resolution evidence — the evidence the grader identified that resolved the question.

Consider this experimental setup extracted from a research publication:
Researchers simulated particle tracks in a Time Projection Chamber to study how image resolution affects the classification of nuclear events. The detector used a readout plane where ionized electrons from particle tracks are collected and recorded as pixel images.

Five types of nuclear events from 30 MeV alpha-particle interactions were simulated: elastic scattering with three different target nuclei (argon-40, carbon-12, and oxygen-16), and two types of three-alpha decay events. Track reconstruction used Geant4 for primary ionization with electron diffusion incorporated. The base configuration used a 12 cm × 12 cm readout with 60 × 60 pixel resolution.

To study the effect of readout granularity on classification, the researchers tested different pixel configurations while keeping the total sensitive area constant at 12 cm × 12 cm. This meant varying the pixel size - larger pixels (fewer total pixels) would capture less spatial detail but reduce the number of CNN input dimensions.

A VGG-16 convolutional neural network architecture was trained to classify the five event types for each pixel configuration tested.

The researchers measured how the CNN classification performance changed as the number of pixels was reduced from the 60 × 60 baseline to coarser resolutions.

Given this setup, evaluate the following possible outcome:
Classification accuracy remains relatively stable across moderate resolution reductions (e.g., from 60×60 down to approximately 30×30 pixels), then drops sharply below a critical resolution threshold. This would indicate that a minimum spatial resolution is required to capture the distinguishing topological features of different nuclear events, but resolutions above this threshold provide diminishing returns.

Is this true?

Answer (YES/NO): NO